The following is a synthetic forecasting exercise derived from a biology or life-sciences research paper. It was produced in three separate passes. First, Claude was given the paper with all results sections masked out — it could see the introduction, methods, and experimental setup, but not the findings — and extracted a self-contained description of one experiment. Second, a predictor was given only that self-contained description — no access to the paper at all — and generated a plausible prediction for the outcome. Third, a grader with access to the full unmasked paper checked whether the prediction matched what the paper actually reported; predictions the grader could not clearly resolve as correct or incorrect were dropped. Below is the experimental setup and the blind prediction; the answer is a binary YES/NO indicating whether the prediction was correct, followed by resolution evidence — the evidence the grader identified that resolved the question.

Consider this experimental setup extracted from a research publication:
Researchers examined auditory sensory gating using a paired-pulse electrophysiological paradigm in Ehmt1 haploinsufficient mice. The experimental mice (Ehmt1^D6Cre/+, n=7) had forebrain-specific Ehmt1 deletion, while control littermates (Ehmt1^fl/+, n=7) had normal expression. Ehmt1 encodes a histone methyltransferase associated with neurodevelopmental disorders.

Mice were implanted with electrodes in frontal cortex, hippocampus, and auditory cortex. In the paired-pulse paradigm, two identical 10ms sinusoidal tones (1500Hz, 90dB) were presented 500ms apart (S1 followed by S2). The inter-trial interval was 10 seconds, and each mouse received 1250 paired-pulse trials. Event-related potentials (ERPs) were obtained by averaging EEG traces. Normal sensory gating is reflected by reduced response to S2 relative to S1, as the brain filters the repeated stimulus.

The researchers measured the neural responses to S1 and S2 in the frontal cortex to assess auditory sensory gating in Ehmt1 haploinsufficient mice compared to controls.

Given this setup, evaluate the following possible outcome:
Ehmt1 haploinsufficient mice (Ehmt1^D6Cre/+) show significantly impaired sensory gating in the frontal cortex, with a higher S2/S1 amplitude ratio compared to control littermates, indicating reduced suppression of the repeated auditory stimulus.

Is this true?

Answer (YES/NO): NO